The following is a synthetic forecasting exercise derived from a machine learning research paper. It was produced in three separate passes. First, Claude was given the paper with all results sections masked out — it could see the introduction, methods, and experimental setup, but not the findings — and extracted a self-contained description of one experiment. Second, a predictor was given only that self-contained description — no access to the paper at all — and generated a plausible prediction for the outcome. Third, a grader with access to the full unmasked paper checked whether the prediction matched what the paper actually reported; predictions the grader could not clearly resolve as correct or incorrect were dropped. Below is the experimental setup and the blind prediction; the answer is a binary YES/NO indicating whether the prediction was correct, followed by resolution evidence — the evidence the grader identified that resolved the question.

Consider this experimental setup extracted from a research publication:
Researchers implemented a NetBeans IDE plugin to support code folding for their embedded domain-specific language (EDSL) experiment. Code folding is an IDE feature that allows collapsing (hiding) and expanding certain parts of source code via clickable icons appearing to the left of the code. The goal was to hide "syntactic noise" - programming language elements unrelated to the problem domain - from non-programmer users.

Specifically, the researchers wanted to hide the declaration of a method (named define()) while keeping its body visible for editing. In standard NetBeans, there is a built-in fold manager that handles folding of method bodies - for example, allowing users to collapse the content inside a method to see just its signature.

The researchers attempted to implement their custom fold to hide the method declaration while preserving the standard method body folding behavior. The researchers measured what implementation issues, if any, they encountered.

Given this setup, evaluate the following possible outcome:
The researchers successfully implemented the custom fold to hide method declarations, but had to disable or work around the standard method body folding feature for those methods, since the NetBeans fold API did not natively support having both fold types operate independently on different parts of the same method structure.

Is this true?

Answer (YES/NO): YES